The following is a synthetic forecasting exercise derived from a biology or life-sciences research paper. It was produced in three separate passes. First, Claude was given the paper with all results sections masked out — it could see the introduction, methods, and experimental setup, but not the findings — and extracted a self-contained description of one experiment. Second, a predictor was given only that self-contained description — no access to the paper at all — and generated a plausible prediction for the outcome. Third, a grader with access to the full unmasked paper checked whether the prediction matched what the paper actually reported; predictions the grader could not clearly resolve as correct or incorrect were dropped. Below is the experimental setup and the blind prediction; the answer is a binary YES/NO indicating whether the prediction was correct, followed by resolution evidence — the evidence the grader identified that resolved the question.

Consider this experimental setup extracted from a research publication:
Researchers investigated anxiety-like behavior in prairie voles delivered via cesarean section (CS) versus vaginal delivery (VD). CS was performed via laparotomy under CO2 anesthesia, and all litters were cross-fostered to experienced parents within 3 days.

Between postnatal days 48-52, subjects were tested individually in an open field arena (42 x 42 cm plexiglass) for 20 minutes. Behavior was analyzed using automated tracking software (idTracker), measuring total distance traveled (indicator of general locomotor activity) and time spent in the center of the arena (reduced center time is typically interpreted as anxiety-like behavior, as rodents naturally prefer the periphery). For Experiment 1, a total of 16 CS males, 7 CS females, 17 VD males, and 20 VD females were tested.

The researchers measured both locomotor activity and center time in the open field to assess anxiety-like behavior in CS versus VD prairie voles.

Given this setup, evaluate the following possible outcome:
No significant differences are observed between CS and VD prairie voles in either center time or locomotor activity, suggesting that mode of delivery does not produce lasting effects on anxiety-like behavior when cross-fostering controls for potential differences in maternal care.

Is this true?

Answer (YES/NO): NO